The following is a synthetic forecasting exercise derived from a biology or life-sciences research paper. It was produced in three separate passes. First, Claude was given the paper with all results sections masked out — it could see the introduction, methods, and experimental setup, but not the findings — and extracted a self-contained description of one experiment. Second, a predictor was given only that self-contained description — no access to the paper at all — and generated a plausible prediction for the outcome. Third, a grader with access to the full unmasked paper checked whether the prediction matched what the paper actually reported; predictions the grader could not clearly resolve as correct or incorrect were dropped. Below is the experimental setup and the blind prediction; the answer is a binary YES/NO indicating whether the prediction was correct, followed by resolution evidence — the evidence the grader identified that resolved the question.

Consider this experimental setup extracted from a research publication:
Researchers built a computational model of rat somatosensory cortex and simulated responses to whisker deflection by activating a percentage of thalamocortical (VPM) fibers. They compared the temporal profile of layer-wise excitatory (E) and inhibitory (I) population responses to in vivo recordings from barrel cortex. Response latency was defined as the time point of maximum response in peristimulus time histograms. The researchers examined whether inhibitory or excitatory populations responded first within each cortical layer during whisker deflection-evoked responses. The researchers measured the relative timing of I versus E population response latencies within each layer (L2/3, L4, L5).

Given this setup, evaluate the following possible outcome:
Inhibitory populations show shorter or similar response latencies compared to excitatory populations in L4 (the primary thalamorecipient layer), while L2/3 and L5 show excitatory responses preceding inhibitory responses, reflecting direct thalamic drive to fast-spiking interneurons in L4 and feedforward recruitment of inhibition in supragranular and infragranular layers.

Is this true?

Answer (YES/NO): NO